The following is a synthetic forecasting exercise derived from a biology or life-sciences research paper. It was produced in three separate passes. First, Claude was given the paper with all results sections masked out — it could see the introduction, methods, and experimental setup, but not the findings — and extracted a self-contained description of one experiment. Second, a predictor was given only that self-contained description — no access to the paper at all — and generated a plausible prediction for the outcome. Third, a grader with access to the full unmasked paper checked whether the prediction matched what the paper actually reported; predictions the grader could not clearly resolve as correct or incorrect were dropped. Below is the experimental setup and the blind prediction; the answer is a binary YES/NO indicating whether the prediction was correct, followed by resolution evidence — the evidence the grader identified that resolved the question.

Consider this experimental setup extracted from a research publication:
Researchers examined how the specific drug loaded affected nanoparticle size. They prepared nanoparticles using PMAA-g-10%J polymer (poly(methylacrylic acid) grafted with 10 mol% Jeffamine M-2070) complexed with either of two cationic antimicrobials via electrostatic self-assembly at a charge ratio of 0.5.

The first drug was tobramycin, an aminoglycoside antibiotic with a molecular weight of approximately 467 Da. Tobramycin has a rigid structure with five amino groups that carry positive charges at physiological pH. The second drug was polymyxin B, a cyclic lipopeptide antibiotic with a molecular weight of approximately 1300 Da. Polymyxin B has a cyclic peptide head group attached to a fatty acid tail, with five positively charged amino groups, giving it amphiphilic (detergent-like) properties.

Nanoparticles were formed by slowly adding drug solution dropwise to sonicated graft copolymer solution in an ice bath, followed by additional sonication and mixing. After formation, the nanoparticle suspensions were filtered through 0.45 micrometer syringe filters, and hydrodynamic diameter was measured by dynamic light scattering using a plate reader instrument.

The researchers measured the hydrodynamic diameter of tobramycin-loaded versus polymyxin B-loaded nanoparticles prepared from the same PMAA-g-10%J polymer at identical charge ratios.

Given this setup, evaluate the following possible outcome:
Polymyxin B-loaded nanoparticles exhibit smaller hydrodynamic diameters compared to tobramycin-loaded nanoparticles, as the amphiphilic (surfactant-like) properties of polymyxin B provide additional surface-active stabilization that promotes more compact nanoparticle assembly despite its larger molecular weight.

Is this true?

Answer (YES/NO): NO